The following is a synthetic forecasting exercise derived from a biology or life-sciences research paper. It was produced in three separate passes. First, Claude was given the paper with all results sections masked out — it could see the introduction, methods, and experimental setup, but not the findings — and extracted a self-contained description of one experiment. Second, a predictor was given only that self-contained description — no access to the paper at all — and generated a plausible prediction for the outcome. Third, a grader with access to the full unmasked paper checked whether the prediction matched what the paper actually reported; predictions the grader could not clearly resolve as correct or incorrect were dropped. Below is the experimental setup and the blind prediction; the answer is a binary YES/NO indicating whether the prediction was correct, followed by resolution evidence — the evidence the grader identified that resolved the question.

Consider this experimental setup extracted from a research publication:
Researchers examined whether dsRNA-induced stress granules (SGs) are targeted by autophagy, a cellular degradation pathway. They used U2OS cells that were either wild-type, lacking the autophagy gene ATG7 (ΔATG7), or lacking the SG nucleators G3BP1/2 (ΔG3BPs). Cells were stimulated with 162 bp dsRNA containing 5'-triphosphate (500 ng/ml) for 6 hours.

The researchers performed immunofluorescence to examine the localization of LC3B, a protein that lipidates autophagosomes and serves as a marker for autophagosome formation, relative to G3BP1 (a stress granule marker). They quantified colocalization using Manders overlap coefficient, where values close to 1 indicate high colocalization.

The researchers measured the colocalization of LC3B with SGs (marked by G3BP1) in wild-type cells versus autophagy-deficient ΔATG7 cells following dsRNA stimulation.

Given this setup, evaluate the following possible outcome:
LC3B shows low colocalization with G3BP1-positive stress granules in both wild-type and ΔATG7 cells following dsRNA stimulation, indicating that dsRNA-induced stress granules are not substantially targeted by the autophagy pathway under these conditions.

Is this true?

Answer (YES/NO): NO